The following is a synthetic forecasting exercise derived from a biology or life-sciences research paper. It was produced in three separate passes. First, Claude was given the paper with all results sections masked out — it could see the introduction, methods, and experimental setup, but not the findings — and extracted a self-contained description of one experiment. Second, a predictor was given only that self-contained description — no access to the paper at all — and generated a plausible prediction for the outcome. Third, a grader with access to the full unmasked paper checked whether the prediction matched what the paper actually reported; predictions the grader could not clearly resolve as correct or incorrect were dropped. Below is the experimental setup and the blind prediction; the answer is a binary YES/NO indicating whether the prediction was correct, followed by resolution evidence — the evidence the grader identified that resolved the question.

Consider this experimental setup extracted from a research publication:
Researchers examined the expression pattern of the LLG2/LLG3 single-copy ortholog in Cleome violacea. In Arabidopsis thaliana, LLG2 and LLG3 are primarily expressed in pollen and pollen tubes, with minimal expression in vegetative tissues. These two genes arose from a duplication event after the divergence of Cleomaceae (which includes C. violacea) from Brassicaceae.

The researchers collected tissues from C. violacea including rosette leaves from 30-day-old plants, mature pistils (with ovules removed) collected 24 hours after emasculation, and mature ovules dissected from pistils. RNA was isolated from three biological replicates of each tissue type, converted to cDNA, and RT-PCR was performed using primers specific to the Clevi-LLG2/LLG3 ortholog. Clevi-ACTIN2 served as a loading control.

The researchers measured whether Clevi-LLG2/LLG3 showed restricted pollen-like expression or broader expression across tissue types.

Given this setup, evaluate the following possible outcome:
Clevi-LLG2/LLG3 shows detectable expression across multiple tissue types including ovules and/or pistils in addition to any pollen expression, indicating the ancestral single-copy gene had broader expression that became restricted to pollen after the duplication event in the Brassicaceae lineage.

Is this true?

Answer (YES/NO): YES